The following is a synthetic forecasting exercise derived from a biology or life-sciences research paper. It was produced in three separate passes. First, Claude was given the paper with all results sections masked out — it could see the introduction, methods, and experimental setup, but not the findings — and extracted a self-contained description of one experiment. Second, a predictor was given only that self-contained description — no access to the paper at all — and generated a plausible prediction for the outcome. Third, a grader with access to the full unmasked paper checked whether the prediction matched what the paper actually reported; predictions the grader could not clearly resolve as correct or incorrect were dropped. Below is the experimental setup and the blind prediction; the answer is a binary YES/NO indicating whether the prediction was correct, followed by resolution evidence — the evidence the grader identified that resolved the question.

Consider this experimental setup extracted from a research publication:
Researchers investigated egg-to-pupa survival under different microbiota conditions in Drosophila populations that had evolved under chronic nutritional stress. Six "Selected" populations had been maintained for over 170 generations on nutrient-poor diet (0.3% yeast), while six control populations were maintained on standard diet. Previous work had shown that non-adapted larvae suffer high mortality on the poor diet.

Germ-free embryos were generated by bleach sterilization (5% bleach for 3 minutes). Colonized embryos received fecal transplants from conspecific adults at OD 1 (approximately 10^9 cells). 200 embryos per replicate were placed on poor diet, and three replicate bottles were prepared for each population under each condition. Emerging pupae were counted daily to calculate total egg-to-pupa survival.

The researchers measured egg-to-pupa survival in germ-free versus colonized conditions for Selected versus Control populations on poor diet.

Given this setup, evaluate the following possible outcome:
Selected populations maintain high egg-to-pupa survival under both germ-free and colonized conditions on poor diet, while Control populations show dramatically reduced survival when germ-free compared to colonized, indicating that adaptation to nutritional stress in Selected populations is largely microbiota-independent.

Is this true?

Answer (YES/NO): YES